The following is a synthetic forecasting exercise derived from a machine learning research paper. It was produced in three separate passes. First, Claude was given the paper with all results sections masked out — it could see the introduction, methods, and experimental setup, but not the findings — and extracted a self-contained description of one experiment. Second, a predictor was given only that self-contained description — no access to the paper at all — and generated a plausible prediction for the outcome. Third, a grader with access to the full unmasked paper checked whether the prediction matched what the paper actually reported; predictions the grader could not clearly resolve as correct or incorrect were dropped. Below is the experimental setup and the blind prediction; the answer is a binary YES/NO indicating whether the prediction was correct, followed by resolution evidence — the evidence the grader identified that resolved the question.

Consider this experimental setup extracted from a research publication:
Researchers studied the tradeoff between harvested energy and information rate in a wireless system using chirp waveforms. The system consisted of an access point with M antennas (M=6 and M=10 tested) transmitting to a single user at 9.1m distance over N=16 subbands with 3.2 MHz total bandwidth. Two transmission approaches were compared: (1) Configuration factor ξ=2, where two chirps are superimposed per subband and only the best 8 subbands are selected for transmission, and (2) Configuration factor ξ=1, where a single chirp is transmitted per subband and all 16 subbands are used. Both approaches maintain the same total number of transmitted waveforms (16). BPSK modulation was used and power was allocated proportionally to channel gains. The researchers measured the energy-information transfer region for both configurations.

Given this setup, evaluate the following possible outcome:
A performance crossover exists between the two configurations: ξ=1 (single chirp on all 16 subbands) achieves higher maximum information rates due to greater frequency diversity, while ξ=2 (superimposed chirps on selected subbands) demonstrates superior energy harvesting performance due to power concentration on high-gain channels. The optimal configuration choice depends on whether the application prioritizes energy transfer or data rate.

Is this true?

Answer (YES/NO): YES